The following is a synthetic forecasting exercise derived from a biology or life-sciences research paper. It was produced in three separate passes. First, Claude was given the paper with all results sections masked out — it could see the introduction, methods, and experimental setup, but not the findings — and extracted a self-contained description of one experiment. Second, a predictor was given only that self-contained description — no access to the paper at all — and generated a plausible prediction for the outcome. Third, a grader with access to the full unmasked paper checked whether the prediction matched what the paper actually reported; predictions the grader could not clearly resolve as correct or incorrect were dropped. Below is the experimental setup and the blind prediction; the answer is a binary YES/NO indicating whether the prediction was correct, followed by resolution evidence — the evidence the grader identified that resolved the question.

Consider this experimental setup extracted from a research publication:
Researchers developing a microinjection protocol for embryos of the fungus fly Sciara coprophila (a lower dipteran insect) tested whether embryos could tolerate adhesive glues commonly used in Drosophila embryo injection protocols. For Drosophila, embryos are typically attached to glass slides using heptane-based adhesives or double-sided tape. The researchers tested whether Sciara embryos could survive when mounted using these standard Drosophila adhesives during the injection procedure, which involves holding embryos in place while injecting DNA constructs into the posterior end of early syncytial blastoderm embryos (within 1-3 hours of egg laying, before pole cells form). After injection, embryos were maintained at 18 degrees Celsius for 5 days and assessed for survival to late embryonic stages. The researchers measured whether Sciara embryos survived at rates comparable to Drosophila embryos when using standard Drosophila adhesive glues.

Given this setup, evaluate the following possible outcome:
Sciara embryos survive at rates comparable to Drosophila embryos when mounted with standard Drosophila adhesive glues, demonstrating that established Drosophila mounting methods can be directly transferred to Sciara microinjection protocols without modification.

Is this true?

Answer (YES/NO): NO